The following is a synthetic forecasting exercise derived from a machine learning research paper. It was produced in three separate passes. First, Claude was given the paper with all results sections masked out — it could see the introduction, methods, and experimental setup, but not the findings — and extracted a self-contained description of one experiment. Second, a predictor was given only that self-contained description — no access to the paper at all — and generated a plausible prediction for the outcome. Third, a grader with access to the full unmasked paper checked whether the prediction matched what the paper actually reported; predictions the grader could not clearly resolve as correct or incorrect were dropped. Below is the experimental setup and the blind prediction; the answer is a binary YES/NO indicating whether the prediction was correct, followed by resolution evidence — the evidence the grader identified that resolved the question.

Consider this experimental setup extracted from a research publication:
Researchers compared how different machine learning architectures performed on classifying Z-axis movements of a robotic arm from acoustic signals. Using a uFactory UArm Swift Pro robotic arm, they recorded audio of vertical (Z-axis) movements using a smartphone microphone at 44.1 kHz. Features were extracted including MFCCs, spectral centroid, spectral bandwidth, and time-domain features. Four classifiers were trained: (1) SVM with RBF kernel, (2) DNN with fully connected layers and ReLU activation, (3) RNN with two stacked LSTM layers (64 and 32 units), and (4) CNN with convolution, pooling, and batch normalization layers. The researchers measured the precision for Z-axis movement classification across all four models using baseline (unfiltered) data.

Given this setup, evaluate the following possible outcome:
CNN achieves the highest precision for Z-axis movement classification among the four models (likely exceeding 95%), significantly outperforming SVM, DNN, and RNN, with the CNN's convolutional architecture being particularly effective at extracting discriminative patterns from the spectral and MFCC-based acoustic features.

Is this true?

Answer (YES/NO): NO